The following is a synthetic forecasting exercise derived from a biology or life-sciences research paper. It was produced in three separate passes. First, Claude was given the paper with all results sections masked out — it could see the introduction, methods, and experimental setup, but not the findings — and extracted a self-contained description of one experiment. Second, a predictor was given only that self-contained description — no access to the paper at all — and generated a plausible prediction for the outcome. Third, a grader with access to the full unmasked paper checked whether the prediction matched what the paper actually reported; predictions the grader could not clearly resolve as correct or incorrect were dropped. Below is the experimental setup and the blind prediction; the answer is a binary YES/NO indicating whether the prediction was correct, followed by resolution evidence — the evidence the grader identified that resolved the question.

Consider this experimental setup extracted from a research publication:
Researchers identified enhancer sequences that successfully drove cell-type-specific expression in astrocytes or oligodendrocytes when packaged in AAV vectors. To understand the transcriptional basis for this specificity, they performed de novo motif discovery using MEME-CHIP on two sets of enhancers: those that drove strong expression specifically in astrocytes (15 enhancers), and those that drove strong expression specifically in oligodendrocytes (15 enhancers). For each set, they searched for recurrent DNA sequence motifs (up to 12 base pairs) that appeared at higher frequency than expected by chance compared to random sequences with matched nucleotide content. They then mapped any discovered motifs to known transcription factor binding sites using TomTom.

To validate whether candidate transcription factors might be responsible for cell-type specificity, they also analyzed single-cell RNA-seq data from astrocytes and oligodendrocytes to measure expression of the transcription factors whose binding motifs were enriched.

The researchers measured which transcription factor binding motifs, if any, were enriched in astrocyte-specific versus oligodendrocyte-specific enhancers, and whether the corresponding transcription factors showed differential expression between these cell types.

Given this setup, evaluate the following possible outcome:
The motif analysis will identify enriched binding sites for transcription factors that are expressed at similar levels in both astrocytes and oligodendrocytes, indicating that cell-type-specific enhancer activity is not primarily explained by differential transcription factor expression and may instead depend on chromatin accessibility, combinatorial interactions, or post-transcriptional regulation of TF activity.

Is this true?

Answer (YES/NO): NO